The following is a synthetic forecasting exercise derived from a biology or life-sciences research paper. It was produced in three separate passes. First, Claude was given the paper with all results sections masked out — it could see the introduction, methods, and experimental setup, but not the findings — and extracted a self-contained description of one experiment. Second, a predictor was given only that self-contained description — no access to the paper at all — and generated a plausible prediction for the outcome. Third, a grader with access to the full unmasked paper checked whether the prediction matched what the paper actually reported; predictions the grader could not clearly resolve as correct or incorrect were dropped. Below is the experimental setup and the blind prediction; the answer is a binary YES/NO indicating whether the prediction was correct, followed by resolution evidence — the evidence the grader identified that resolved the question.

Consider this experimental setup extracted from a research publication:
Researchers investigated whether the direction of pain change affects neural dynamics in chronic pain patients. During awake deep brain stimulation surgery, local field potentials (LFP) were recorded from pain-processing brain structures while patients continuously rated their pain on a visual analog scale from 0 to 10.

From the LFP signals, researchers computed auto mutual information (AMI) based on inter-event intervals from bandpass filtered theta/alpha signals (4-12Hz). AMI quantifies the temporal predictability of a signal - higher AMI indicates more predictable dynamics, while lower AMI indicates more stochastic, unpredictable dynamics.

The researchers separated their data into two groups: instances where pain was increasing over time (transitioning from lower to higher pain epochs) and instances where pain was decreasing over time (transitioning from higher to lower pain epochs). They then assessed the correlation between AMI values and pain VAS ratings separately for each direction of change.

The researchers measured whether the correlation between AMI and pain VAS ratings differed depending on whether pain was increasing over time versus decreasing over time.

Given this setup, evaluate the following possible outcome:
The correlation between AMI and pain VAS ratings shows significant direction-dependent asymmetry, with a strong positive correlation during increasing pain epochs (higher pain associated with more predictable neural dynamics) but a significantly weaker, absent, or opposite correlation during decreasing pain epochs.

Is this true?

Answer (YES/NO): NO